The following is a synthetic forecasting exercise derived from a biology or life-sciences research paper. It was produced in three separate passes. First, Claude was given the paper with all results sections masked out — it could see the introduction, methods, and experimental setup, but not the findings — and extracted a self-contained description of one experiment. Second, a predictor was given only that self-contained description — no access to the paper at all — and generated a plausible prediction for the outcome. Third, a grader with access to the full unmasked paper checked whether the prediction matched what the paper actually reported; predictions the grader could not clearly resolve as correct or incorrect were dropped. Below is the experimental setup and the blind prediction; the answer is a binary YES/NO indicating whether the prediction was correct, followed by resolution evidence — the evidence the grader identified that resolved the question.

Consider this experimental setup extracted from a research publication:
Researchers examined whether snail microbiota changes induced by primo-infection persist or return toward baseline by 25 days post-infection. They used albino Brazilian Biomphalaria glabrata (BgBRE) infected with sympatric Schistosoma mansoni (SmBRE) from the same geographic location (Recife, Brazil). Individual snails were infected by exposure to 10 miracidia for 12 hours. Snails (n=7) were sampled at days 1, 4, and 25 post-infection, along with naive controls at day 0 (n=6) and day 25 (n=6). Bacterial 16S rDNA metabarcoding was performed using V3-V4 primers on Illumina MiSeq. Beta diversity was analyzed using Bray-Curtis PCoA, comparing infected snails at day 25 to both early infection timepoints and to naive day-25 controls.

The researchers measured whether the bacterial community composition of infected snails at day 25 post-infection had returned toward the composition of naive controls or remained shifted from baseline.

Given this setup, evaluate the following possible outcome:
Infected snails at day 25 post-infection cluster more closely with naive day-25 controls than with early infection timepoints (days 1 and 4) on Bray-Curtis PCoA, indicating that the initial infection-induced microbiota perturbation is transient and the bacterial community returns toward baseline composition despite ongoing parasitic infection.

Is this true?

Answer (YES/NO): YES